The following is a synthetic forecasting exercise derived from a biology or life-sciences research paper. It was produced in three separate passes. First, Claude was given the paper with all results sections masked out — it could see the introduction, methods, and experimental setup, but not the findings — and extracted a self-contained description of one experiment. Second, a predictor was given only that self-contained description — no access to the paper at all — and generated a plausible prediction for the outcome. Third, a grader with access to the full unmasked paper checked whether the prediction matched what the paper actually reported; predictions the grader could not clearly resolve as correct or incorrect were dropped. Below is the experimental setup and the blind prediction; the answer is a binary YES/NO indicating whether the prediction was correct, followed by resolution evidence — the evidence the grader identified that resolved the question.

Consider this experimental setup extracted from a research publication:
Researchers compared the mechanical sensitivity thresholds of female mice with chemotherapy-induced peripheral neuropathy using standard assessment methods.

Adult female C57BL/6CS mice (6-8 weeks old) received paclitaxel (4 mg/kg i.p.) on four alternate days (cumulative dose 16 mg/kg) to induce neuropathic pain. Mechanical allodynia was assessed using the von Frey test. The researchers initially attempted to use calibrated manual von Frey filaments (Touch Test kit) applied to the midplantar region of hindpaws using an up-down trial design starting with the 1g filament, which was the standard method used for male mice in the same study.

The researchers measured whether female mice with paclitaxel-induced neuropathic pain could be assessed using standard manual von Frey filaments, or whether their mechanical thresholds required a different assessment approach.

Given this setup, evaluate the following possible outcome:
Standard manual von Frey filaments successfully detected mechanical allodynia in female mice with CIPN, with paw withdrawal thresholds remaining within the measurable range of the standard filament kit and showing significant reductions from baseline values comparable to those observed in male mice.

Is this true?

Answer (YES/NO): NO